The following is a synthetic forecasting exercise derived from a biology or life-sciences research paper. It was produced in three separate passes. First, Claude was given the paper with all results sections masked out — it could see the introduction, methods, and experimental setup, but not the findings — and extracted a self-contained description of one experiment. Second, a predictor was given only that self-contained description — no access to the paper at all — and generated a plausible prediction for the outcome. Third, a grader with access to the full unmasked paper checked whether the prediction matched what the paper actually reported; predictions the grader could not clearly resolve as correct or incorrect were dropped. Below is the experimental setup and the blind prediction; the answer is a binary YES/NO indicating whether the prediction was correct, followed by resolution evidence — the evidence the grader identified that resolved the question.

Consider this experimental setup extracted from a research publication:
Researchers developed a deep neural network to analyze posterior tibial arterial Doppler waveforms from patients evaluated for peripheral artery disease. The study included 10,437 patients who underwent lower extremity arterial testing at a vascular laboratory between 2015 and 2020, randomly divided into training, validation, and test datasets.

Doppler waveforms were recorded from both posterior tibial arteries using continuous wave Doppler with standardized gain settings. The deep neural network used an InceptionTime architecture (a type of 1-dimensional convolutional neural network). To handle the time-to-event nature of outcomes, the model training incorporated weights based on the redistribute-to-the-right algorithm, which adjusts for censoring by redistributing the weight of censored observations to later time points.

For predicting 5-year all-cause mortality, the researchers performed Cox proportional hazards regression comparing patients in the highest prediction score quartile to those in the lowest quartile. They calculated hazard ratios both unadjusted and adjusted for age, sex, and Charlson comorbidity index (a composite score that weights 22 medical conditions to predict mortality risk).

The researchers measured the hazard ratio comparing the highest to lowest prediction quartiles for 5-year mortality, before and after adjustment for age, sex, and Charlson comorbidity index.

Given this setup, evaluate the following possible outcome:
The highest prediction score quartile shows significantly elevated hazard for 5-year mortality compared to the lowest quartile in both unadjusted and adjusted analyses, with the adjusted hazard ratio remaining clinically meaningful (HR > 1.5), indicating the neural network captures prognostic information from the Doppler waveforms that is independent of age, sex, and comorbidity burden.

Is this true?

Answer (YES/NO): YES